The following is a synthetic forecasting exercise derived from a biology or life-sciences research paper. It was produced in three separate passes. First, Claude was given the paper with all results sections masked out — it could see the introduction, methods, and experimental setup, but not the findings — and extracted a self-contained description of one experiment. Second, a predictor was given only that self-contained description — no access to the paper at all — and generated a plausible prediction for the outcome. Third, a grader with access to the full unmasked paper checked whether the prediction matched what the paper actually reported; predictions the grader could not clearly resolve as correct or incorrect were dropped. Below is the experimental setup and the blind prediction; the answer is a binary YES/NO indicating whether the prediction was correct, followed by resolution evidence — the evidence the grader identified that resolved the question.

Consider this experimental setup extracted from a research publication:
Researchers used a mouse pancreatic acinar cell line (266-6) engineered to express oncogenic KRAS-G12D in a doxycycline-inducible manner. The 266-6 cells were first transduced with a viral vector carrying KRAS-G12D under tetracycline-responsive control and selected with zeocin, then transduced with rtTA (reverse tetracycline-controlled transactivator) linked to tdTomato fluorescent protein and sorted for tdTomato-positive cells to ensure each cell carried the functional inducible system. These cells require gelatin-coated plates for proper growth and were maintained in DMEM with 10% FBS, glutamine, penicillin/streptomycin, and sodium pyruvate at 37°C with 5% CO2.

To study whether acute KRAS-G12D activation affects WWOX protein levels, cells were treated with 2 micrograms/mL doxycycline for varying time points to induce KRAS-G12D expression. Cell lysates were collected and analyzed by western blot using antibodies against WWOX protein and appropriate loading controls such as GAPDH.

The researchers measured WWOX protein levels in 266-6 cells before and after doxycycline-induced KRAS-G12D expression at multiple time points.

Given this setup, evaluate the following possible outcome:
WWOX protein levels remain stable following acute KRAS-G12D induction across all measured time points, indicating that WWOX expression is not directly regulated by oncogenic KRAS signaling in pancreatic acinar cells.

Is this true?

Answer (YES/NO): NO